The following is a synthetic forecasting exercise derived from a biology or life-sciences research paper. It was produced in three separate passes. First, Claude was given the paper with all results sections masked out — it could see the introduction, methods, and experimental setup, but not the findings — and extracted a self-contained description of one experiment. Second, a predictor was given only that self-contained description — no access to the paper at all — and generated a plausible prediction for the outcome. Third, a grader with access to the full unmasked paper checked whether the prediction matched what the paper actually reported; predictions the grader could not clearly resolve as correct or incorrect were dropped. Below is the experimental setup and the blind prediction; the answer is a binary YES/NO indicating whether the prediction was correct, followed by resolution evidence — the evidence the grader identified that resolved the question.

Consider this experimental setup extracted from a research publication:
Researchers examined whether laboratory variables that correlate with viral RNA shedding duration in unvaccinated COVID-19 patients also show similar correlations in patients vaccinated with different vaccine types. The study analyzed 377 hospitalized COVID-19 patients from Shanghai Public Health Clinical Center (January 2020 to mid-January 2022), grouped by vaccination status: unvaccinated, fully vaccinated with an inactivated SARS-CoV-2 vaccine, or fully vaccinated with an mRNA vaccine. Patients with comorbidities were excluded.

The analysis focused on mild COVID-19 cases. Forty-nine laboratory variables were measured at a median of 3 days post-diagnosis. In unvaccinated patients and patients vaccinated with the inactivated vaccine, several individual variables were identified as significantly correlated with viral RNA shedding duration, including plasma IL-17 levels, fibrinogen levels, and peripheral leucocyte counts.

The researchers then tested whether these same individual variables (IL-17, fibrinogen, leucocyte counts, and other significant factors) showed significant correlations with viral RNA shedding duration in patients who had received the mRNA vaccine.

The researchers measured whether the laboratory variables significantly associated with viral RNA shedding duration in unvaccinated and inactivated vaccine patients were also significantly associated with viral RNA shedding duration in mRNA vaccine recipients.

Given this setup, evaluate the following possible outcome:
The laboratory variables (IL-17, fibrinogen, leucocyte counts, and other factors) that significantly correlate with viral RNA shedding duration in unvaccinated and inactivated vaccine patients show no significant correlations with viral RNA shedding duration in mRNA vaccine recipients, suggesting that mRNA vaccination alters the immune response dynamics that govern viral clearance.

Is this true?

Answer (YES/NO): YES